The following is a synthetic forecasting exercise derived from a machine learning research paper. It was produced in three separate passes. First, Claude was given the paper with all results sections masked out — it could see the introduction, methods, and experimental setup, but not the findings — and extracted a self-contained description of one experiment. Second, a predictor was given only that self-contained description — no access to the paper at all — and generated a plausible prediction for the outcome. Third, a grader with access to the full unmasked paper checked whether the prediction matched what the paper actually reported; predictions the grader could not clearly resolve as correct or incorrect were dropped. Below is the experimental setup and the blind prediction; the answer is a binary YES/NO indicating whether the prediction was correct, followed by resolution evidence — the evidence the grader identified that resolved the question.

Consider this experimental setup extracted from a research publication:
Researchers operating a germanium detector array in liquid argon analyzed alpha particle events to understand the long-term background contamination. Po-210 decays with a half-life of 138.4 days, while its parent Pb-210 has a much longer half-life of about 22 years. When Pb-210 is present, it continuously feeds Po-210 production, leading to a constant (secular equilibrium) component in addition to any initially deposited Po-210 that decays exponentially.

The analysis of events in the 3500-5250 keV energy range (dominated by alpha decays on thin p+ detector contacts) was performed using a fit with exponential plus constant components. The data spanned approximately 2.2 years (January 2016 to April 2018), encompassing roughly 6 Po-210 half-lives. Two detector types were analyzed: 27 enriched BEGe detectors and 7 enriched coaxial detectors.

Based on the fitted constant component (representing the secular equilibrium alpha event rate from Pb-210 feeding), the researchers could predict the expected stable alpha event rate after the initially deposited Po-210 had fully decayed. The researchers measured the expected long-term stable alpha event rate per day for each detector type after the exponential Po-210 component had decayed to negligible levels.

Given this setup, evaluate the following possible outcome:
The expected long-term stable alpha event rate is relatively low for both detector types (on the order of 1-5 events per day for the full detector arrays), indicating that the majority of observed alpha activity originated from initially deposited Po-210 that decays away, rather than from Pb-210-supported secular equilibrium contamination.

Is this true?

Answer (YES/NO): NO